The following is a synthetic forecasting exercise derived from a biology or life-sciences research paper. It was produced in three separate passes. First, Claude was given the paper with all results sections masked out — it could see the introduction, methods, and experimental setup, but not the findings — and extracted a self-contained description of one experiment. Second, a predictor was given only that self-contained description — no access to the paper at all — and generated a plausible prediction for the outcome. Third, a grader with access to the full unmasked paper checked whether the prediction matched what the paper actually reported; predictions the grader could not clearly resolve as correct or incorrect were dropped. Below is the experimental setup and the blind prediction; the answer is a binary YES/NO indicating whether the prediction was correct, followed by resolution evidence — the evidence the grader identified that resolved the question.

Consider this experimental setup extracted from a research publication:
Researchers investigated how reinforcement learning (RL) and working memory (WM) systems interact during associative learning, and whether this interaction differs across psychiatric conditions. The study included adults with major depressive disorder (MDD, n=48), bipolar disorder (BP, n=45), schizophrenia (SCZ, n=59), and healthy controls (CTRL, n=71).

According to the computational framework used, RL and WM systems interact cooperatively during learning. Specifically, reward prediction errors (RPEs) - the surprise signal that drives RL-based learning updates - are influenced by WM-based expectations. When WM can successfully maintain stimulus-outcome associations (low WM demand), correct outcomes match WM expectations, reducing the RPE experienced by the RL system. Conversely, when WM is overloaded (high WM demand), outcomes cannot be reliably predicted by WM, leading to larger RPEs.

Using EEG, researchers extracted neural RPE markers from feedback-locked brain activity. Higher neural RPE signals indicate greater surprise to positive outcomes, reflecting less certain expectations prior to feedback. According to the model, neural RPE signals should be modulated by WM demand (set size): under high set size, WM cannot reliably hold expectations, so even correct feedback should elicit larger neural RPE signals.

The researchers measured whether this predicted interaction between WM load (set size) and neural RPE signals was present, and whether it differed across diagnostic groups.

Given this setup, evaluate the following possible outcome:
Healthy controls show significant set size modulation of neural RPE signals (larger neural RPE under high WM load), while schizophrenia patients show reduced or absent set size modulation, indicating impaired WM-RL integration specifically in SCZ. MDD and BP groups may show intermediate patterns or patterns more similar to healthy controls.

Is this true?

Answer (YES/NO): NO